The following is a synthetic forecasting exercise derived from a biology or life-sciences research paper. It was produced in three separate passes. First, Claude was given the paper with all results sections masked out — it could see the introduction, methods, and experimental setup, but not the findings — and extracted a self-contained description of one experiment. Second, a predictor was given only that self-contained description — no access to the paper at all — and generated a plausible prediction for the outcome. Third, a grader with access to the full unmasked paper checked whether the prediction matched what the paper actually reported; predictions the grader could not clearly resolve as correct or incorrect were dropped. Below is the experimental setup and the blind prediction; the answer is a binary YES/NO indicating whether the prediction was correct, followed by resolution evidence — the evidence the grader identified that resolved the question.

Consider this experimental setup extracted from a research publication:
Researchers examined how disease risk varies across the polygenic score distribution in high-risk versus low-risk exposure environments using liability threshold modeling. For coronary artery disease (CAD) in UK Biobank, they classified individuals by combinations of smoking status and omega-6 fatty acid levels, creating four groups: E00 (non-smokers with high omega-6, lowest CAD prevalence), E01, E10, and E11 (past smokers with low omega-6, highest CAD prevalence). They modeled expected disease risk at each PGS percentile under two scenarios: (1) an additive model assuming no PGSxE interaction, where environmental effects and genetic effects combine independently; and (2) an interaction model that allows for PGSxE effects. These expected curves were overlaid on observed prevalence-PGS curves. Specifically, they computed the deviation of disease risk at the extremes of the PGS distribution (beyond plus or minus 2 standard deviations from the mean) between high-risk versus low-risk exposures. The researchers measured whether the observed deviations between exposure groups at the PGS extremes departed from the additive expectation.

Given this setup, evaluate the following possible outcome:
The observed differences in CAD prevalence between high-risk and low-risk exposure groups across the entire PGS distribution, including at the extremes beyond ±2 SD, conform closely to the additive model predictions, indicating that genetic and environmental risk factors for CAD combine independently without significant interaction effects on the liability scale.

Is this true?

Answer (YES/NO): NO